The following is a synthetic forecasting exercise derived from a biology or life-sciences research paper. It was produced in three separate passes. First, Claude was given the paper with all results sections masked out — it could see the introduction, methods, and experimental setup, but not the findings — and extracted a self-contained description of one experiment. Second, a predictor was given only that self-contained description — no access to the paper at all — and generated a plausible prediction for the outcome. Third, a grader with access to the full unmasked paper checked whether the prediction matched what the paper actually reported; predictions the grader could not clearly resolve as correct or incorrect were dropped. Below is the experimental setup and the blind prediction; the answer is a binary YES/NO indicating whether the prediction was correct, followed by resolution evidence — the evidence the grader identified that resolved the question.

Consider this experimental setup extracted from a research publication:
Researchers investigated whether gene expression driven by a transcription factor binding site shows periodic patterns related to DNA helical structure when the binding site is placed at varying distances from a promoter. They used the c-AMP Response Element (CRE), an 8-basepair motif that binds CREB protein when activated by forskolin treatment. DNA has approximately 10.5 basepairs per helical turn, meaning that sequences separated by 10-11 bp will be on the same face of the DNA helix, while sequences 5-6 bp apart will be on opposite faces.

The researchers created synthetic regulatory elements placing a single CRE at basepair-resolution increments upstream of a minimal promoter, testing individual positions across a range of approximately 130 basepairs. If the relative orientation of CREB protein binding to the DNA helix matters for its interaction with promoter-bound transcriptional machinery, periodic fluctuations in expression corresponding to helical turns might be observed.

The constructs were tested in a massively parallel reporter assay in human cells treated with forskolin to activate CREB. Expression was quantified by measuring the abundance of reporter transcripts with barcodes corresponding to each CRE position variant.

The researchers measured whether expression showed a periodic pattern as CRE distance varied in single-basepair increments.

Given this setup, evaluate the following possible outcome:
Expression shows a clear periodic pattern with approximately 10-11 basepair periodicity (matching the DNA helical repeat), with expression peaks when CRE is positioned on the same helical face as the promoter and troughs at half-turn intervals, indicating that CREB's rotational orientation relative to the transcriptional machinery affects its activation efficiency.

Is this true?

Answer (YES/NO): NO